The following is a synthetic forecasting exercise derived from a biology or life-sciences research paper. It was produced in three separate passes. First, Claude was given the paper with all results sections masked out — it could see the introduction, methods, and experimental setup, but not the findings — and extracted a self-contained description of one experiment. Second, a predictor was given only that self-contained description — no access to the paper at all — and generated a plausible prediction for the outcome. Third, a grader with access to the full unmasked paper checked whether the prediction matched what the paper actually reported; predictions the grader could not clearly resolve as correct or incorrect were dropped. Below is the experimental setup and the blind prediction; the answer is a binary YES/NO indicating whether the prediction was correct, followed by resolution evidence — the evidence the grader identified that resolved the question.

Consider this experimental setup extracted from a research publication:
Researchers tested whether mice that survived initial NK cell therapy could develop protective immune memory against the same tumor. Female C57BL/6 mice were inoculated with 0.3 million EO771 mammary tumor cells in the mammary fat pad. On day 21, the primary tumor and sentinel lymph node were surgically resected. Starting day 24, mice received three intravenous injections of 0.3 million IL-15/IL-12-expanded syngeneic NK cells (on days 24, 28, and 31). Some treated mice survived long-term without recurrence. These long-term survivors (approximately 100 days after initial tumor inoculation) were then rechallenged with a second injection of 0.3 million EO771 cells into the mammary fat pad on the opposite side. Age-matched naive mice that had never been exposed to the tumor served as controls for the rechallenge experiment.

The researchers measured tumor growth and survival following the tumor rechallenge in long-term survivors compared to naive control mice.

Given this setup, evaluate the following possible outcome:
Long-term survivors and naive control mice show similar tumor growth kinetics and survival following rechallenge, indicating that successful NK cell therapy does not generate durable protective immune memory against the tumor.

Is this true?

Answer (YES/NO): NO